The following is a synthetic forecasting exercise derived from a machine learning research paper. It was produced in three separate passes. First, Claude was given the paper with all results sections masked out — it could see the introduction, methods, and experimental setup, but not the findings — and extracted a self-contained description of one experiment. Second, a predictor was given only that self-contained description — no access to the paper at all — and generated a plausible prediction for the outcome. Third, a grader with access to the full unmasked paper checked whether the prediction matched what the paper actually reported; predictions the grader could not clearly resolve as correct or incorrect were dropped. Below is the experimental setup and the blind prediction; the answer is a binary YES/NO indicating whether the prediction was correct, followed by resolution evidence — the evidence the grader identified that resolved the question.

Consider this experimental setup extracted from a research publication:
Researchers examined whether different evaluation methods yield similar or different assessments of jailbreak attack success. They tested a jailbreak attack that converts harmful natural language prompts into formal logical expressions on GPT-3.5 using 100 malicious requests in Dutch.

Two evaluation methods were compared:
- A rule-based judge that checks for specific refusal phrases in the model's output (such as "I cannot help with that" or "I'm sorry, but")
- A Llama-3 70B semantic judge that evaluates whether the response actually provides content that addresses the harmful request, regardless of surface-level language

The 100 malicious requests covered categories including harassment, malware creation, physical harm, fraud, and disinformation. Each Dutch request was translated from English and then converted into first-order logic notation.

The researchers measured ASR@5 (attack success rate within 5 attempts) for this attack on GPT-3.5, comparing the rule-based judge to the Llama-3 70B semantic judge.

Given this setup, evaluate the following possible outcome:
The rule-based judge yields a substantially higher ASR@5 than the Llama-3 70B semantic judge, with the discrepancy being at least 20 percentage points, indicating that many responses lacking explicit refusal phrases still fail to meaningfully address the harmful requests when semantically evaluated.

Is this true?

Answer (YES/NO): NO